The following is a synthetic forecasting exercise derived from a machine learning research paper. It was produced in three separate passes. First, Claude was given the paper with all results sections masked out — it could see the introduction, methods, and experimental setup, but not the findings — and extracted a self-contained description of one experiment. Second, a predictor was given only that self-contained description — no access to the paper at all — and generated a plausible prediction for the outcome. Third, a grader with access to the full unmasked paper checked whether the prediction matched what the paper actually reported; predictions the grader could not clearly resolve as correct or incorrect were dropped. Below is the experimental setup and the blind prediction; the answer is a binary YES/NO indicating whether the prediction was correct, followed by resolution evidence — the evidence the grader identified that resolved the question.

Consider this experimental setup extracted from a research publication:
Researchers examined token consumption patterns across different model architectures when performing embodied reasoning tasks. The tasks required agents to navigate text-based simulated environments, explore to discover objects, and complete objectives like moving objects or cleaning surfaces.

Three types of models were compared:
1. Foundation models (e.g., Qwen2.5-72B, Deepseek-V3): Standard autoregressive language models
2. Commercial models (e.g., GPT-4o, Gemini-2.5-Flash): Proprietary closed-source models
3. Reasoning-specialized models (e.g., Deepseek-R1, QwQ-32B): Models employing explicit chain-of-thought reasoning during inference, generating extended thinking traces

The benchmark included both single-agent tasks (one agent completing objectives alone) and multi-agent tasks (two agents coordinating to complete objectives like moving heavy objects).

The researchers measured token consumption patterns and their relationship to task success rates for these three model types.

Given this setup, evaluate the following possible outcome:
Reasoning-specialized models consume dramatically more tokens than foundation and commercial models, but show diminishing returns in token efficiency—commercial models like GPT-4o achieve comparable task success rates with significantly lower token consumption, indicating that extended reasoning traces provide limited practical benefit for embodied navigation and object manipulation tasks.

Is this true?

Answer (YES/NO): NO